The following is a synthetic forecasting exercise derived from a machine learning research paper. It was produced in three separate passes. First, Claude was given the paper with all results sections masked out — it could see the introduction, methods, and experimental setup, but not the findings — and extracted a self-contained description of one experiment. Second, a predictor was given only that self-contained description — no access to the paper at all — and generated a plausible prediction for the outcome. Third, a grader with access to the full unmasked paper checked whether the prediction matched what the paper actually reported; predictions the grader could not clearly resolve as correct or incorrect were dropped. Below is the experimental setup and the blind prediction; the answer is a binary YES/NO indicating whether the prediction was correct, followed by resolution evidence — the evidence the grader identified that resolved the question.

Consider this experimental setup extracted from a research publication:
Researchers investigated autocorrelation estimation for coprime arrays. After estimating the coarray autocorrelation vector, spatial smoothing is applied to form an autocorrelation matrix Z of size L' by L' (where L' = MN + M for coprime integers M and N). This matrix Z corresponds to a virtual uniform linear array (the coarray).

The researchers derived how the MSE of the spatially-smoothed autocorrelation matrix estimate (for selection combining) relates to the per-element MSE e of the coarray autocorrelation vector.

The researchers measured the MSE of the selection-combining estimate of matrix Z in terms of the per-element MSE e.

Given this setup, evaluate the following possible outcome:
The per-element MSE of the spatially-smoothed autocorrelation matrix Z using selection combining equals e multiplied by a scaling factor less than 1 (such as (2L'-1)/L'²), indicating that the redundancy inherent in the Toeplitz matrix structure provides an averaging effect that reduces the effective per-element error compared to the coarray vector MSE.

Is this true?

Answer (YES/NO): NO